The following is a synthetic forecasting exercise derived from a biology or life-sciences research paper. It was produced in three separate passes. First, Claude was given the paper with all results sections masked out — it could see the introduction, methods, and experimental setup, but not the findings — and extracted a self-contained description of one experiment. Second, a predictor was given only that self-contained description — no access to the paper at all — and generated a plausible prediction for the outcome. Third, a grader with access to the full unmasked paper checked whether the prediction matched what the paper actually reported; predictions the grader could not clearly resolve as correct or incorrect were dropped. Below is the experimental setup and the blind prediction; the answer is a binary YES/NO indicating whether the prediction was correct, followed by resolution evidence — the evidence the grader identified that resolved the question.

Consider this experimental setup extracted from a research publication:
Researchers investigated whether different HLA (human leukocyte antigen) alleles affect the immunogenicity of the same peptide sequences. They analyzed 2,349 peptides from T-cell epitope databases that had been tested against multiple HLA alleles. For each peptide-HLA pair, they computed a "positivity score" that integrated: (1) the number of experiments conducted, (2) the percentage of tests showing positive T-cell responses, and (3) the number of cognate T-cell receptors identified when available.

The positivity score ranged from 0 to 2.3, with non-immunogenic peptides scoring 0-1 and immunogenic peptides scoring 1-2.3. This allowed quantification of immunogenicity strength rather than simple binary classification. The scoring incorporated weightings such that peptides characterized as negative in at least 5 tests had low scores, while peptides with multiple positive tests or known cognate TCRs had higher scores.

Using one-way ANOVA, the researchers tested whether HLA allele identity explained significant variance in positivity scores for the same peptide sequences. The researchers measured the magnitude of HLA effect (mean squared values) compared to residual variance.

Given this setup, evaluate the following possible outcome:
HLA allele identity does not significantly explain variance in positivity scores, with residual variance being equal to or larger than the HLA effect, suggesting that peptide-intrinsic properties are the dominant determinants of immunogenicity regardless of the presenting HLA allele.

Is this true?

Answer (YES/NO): YES